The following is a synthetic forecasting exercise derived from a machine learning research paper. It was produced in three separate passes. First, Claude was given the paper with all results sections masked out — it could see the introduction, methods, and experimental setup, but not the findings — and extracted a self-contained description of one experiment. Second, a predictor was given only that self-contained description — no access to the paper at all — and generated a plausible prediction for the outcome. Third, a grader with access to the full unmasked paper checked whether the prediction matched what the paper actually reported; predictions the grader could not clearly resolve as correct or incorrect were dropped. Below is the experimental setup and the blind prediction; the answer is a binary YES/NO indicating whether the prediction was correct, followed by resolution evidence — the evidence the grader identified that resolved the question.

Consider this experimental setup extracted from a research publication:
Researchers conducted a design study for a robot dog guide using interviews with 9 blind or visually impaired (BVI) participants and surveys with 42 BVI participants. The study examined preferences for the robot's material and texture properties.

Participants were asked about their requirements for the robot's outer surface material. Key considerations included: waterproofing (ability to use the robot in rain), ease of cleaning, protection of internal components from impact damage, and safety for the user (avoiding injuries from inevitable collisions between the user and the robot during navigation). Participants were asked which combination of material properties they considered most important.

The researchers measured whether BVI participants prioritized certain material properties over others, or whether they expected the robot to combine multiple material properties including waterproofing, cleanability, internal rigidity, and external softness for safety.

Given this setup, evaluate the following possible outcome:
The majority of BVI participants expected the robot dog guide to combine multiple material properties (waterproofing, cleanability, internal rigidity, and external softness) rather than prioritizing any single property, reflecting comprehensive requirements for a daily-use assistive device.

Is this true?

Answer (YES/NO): YES